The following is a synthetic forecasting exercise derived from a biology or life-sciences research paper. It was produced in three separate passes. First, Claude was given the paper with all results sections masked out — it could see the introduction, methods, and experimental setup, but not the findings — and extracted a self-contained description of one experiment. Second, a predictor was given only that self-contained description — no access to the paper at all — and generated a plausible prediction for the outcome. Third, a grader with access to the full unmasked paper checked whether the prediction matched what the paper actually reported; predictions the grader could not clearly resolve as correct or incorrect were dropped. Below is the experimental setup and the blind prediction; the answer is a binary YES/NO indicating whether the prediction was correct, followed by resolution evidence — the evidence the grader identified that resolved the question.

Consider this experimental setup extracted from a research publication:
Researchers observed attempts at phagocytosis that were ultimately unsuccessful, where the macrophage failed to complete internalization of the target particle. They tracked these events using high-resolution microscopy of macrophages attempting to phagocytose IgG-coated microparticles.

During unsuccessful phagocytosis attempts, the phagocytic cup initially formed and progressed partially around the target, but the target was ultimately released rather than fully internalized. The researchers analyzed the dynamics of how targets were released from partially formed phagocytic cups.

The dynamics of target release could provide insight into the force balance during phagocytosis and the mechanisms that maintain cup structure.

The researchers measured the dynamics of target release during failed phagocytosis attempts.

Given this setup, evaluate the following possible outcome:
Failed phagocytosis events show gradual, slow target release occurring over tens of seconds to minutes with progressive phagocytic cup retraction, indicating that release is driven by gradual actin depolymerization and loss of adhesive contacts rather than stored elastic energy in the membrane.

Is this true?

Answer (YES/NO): NO